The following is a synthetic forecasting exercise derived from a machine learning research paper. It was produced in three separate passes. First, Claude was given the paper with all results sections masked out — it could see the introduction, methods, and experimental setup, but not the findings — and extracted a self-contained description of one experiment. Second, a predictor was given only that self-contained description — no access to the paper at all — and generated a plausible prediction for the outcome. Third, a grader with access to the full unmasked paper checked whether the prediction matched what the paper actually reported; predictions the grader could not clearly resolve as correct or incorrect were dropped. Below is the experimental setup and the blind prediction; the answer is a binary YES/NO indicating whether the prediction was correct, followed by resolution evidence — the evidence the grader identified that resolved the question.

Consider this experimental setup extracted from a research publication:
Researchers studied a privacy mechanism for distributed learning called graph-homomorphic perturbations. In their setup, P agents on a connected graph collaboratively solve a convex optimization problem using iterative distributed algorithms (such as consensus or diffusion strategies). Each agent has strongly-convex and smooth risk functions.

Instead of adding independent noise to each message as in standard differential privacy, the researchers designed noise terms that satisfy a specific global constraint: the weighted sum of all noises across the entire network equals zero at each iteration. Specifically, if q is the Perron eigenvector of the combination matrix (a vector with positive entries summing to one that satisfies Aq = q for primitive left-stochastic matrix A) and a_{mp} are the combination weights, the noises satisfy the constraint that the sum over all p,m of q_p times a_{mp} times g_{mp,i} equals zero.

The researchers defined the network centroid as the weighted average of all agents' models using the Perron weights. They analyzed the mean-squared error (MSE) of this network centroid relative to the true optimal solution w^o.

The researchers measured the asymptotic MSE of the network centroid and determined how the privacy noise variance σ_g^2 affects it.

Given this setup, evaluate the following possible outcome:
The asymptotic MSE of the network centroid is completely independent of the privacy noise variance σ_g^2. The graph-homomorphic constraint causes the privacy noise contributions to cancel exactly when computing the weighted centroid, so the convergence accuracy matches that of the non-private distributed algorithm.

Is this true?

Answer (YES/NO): NO